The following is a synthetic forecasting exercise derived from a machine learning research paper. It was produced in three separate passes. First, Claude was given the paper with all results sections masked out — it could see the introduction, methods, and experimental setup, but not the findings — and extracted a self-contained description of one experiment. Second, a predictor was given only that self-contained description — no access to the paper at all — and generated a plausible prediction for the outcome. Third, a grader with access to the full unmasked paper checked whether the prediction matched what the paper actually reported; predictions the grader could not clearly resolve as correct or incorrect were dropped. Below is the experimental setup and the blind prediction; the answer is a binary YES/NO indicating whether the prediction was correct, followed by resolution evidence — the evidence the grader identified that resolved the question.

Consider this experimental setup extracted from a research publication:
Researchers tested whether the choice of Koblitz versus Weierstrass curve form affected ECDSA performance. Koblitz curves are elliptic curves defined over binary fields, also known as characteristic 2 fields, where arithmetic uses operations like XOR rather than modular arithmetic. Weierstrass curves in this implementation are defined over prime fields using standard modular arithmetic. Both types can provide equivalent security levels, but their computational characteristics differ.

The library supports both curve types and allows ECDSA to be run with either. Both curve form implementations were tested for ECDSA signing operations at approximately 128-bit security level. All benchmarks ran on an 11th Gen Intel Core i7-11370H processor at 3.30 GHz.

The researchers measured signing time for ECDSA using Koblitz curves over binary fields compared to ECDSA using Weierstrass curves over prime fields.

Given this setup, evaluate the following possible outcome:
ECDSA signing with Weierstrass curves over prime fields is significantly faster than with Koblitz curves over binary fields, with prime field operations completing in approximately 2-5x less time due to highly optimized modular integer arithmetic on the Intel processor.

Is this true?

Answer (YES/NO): NO